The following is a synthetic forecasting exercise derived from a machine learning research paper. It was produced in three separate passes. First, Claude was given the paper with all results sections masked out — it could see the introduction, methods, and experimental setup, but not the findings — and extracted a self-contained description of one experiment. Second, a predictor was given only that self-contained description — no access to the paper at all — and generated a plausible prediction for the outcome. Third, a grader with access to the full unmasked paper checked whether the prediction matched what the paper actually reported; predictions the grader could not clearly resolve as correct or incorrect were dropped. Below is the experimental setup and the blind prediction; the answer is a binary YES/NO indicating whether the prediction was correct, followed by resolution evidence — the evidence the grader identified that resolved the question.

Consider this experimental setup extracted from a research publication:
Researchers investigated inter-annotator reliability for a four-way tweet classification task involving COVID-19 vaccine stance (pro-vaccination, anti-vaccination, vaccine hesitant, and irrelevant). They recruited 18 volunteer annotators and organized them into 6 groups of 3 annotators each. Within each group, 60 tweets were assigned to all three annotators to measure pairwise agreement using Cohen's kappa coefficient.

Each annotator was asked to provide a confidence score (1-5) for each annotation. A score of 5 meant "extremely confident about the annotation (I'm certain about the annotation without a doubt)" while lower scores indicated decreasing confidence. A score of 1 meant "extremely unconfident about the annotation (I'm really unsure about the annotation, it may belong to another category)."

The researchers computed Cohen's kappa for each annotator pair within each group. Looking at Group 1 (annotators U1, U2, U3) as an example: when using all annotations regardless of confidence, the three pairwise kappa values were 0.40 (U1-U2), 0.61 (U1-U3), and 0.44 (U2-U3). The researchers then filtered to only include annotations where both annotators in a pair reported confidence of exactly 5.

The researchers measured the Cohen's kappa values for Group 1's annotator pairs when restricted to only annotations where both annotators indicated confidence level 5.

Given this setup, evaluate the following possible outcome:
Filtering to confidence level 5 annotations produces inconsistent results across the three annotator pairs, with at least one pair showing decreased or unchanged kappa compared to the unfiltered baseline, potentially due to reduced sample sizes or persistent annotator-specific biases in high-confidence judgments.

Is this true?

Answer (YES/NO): NO